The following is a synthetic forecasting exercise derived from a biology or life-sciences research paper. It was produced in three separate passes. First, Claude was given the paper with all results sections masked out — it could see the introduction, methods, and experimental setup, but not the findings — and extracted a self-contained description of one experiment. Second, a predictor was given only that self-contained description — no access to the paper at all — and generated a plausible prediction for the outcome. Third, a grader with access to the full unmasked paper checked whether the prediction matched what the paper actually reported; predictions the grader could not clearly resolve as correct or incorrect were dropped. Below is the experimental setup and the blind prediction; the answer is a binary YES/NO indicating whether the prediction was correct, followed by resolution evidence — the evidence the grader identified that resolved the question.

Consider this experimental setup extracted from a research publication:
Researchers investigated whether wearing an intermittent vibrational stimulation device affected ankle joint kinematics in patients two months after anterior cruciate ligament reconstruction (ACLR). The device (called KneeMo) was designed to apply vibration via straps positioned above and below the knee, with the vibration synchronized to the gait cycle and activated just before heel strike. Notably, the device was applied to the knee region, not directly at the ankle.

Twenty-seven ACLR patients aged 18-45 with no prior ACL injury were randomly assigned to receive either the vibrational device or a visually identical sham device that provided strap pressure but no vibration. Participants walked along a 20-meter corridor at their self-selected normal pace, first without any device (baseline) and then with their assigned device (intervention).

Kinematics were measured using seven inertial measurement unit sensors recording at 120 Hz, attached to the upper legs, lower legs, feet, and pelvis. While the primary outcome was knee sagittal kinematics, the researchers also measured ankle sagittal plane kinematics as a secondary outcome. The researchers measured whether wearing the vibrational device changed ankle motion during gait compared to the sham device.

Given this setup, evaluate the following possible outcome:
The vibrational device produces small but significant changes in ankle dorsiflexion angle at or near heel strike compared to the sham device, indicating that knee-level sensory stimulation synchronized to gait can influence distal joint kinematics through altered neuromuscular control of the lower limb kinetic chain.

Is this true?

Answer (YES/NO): NO